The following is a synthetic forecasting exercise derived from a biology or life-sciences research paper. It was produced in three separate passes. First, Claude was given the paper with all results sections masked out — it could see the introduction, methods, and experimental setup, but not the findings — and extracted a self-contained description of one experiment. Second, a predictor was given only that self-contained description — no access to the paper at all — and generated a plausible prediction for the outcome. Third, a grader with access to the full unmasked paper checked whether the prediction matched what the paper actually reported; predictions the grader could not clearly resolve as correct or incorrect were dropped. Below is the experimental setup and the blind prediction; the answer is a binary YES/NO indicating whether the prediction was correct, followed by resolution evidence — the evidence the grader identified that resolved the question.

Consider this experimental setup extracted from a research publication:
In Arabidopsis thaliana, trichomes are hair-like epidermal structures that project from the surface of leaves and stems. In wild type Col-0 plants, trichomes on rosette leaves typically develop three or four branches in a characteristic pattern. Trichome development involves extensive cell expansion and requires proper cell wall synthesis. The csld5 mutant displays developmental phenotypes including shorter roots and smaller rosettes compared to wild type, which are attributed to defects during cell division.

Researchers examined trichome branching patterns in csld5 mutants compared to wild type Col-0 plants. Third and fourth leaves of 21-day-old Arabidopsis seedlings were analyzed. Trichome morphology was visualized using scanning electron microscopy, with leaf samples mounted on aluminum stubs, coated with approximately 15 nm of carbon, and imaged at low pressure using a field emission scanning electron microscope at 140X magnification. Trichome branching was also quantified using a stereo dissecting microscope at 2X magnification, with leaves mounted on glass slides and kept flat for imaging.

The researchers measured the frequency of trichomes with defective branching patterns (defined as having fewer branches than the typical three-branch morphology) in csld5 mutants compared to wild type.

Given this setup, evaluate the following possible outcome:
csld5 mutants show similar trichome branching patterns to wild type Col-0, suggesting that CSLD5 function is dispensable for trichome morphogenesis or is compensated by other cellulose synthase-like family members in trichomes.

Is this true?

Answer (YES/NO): YES